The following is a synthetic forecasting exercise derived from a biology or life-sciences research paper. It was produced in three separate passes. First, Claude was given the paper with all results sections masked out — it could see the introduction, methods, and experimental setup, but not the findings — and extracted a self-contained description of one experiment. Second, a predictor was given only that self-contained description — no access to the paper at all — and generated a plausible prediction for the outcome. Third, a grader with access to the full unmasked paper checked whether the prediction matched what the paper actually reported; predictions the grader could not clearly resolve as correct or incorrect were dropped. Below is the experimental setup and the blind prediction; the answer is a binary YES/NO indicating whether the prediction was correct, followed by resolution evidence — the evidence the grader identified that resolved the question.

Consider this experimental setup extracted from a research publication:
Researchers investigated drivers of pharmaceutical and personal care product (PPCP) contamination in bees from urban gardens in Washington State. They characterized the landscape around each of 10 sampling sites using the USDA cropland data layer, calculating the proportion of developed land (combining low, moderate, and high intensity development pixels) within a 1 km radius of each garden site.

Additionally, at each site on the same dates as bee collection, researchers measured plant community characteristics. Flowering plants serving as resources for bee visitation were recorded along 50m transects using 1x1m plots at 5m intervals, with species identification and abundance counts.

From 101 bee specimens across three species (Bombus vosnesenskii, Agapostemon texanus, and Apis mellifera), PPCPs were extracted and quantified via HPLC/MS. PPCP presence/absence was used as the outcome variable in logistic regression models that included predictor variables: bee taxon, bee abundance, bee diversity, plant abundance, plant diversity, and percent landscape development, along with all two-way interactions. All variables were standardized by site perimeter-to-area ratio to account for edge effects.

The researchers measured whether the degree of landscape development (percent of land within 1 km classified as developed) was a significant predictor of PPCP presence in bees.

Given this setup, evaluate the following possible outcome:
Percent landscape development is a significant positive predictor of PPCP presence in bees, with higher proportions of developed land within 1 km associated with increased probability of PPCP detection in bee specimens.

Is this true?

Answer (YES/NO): YES